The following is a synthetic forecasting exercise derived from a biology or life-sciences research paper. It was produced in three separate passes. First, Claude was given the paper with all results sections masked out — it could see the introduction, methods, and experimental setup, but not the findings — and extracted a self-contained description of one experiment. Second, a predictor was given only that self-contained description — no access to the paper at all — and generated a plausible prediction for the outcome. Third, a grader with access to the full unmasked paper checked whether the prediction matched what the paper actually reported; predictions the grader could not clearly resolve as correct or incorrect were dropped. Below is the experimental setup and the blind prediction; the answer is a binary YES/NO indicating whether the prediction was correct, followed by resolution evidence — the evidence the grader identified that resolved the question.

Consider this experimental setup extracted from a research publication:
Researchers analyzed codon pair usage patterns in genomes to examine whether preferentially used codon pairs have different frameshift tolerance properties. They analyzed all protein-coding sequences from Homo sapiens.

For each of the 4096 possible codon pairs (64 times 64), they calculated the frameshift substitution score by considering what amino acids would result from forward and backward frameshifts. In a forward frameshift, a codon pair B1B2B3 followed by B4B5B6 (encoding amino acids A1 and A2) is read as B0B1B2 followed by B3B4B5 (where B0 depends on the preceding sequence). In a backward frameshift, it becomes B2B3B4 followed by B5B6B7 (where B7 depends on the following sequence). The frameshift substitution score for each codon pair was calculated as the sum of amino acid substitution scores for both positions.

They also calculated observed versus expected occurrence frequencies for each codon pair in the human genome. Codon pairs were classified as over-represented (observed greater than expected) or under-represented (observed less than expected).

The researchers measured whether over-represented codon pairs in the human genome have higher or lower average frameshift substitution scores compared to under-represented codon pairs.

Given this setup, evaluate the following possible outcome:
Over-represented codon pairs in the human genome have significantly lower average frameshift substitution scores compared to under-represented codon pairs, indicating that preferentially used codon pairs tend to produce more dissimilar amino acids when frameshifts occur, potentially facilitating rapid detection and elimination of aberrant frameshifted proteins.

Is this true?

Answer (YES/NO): NO